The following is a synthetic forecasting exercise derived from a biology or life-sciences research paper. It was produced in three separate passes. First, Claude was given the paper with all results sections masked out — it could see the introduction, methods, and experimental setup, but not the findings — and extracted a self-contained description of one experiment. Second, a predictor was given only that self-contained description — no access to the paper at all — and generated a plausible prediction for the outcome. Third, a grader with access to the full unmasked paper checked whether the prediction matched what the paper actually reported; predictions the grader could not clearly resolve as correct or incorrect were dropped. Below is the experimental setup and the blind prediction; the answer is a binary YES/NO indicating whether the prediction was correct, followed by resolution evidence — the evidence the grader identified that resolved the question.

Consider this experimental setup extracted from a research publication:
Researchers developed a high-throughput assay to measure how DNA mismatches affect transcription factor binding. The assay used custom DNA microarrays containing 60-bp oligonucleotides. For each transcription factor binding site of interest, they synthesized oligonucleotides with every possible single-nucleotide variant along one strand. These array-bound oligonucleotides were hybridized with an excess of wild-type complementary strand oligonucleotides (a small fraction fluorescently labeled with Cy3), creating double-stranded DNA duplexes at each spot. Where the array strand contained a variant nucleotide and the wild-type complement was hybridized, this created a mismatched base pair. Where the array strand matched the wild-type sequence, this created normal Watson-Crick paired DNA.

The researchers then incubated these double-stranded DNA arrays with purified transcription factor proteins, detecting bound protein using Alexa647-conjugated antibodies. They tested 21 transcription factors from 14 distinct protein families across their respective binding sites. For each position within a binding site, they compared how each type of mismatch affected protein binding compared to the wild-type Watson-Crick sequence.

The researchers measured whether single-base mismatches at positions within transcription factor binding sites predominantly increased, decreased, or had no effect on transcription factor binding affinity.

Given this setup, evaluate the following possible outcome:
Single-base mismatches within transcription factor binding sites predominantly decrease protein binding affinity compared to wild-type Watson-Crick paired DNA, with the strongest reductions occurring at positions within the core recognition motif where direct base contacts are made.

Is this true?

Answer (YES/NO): YES